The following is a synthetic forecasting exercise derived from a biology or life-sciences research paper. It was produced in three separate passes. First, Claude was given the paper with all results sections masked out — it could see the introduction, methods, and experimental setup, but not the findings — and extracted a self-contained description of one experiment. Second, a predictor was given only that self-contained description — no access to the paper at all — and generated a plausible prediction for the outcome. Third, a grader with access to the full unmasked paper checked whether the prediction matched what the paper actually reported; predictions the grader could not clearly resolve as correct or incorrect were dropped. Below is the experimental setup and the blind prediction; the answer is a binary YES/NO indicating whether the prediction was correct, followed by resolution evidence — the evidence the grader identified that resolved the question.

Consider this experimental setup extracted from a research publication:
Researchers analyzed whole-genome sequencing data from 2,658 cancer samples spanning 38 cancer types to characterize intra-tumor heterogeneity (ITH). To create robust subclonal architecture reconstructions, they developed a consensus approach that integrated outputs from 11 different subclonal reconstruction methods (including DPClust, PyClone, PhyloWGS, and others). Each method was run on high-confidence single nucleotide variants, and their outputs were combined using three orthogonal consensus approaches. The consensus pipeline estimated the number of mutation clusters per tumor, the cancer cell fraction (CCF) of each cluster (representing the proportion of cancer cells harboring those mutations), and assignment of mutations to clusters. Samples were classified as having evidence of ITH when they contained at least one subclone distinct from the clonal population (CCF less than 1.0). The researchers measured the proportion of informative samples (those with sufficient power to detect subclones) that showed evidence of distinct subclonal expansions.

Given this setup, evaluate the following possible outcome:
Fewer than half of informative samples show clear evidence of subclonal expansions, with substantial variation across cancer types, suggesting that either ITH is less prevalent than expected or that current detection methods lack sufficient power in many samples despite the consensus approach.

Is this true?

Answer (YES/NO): NO